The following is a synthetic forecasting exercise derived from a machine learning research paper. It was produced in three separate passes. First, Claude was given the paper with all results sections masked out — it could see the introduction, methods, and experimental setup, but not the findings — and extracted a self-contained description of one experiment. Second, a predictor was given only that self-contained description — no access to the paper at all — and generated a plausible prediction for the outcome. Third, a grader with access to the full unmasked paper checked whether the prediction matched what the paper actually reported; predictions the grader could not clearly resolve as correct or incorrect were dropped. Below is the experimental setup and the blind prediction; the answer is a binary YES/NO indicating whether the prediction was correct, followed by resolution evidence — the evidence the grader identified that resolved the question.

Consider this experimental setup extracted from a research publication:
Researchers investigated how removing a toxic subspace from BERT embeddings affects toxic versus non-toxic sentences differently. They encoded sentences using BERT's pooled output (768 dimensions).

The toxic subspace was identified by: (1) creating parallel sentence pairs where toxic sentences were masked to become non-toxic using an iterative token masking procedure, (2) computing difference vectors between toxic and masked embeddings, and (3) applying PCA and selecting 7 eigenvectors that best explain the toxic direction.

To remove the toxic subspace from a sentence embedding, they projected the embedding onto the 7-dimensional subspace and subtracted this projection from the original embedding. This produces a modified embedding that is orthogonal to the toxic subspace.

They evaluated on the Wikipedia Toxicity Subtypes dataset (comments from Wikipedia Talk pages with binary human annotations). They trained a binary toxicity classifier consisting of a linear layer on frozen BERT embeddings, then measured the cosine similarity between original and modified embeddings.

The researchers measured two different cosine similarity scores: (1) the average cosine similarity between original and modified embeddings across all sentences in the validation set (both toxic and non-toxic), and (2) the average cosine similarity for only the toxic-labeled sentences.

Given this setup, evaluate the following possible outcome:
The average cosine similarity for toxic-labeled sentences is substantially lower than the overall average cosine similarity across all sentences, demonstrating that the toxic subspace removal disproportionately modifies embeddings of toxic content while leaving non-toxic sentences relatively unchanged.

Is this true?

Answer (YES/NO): NO